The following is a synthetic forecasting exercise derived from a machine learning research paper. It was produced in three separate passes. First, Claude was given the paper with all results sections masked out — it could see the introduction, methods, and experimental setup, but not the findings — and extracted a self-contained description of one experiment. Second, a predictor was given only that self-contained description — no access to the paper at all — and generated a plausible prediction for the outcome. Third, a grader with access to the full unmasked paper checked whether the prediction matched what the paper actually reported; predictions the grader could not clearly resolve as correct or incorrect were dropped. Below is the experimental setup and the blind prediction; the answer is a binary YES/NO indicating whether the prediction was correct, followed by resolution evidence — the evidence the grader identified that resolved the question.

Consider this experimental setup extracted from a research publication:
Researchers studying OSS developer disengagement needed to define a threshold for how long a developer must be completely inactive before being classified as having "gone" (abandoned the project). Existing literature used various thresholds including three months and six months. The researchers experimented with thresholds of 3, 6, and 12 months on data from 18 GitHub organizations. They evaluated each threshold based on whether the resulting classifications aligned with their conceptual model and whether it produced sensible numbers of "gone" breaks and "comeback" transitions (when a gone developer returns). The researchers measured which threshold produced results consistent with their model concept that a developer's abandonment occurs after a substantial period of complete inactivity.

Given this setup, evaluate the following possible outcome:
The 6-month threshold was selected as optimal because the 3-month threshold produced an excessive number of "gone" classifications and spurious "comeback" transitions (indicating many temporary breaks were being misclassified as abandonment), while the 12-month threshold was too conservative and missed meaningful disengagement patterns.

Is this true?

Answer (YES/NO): NO